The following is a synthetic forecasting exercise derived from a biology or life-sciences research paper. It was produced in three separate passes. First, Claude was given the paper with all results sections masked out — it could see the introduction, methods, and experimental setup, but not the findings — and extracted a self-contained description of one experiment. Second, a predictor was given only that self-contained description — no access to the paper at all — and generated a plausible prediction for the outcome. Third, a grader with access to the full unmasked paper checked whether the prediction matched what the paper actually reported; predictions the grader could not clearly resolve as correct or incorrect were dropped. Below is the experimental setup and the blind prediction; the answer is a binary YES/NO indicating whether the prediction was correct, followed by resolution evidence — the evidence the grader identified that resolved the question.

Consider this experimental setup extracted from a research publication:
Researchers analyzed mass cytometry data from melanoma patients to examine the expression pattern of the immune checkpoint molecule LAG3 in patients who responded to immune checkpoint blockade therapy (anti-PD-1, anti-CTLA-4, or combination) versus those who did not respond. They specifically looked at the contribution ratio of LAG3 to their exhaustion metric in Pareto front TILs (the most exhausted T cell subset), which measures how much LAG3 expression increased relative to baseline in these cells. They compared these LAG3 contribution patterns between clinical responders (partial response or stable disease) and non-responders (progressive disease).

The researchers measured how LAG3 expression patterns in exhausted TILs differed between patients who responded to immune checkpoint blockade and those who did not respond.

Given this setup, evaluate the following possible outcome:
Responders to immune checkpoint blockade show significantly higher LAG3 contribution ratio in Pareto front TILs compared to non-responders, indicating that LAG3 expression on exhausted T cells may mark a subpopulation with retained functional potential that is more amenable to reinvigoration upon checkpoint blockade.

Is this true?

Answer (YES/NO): NO